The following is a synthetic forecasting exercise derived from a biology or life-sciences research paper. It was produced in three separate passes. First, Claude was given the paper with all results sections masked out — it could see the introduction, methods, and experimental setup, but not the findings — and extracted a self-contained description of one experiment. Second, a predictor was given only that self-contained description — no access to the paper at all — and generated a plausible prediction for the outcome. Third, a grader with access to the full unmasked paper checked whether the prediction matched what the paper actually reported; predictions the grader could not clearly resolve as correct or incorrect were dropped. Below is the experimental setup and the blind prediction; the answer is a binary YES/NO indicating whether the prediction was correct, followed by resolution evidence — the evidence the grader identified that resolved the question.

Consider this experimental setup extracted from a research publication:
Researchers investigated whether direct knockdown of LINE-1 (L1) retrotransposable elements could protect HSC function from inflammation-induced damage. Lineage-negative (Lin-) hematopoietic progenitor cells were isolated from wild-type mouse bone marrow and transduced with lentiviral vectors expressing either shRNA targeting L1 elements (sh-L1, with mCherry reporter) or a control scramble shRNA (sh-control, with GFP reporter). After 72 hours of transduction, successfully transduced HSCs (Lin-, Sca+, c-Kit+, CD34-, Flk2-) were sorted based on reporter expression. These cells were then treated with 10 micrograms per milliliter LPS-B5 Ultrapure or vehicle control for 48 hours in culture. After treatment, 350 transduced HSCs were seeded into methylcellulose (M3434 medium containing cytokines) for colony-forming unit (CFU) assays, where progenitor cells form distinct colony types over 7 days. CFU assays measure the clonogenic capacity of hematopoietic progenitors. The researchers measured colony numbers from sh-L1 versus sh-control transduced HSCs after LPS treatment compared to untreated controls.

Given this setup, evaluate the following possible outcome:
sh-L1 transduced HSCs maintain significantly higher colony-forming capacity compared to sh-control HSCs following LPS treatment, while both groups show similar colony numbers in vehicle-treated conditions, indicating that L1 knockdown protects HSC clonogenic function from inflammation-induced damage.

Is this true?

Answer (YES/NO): YES